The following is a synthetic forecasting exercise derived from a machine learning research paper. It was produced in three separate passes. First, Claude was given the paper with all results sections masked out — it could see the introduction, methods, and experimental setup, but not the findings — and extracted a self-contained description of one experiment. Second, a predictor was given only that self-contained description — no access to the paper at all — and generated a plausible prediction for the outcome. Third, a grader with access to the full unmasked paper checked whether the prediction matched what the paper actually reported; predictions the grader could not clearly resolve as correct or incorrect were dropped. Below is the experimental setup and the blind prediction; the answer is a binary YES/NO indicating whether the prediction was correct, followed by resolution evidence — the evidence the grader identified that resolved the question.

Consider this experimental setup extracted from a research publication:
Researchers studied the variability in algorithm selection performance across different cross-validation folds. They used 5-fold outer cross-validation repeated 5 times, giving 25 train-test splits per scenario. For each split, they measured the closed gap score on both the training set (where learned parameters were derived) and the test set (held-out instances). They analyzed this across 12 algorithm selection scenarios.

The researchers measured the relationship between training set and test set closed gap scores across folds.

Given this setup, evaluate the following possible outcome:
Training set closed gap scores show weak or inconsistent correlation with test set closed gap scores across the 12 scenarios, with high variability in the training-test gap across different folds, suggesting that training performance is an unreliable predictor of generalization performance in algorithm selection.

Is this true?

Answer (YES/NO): YES